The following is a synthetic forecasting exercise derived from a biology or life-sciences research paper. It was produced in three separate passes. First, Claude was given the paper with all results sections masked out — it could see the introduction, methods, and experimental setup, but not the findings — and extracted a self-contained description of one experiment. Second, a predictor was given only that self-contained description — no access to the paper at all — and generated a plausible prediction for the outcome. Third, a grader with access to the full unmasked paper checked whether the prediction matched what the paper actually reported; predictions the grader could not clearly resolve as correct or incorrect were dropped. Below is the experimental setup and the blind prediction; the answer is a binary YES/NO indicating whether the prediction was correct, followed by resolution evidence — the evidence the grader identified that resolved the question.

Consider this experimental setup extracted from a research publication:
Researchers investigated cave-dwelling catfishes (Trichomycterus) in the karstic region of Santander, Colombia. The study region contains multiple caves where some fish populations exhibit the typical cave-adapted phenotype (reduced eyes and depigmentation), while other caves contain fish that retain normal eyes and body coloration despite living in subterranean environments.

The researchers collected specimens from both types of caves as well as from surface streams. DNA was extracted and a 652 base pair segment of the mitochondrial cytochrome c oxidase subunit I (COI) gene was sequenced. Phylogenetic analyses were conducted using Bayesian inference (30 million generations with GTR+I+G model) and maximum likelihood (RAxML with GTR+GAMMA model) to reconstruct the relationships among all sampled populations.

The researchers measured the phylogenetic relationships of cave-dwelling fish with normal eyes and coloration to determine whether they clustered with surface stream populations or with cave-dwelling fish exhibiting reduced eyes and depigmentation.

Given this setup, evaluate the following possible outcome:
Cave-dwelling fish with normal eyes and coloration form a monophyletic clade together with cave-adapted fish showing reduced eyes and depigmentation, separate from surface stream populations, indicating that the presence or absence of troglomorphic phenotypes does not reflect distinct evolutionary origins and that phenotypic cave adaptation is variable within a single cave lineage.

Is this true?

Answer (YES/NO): NO